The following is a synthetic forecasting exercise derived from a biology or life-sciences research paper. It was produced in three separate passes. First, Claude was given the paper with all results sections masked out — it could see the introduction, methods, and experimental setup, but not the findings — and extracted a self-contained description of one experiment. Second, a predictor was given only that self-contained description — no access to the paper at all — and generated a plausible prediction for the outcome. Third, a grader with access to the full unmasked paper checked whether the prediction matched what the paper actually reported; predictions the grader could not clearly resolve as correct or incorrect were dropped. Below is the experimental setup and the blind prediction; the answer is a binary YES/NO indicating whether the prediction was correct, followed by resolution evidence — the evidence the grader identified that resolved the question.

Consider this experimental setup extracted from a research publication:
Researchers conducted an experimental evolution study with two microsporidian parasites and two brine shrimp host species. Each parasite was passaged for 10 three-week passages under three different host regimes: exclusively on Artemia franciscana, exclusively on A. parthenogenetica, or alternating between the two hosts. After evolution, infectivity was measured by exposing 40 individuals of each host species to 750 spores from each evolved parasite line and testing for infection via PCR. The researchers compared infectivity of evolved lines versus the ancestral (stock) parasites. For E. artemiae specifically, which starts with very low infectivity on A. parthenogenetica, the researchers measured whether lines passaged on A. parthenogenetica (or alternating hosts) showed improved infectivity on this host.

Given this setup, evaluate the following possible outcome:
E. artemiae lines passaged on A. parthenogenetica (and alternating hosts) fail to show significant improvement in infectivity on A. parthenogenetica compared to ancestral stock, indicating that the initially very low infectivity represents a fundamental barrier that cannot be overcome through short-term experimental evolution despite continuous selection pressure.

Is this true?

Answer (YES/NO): NO